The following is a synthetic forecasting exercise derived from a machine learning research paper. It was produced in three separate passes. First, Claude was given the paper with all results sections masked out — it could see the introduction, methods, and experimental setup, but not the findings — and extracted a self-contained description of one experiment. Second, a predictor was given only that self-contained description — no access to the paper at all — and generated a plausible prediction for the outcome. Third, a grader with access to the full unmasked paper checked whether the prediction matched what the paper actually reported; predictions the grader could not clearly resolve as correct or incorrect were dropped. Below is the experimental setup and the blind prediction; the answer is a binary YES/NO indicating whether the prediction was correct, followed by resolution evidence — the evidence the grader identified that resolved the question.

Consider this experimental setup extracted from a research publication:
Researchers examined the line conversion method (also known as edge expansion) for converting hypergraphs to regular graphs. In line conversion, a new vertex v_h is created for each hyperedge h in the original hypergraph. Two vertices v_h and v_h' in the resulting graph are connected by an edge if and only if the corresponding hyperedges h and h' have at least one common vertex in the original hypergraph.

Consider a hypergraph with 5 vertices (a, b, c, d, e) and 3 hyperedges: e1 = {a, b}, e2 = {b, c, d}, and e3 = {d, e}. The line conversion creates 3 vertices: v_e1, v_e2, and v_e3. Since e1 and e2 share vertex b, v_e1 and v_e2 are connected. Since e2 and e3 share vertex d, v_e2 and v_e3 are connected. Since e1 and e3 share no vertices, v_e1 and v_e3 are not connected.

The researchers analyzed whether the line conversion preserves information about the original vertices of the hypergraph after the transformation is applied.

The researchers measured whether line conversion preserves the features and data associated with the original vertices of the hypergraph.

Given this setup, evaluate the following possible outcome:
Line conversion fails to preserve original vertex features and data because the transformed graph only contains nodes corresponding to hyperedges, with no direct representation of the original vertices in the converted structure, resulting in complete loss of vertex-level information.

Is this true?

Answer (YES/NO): YES